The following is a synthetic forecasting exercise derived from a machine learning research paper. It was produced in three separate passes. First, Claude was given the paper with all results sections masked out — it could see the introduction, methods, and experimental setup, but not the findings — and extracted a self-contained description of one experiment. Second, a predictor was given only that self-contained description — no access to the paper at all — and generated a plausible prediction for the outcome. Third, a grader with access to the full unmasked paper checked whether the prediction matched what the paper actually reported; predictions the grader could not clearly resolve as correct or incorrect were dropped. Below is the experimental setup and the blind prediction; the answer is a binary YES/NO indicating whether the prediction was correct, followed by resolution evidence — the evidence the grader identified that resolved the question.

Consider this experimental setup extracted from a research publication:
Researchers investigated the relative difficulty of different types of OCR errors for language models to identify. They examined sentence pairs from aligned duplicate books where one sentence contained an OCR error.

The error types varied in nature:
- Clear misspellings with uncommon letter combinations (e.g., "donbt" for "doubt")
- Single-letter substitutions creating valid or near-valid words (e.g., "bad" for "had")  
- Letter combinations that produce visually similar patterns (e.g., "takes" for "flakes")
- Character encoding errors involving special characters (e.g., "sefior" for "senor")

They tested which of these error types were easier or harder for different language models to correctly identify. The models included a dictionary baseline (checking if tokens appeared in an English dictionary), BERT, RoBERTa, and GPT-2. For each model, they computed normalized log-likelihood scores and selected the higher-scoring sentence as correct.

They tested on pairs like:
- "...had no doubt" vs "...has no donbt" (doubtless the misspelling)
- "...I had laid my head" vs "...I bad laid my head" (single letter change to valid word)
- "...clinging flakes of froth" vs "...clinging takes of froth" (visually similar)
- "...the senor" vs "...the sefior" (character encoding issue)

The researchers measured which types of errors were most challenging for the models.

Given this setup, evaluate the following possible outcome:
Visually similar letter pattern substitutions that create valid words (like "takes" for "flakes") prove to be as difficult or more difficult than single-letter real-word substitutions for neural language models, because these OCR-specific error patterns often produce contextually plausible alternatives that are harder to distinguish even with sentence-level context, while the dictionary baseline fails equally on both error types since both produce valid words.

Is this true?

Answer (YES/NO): YES